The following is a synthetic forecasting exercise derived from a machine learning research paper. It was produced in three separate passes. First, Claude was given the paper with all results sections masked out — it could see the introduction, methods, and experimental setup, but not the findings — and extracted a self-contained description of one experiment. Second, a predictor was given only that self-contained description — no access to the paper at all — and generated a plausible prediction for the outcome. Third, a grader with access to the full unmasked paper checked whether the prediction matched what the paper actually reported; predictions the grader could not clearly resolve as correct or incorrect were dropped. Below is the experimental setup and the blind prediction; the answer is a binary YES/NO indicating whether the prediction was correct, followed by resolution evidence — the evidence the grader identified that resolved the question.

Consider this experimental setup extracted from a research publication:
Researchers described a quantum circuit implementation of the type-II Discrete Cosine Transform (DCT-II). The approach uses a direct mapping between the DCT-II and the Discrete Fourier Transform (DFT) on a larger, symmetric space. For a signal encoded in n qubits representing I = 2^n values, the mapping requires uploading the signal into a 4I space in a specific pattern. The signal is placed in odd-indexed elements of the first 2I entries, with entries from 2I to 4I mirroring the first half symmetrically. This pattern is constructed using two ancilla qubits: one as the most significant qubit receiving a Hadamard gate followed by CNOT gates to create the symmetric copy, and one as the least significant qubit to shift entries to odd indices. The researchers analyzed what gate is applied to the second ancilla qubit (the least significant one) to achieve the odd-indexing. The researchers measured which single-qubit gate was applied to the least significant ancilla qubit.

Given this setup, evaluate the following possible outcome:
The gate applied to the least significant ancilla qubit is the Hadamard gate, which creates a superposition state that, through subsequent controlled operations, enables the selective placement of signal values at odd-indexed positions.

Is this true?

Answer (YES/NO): NO